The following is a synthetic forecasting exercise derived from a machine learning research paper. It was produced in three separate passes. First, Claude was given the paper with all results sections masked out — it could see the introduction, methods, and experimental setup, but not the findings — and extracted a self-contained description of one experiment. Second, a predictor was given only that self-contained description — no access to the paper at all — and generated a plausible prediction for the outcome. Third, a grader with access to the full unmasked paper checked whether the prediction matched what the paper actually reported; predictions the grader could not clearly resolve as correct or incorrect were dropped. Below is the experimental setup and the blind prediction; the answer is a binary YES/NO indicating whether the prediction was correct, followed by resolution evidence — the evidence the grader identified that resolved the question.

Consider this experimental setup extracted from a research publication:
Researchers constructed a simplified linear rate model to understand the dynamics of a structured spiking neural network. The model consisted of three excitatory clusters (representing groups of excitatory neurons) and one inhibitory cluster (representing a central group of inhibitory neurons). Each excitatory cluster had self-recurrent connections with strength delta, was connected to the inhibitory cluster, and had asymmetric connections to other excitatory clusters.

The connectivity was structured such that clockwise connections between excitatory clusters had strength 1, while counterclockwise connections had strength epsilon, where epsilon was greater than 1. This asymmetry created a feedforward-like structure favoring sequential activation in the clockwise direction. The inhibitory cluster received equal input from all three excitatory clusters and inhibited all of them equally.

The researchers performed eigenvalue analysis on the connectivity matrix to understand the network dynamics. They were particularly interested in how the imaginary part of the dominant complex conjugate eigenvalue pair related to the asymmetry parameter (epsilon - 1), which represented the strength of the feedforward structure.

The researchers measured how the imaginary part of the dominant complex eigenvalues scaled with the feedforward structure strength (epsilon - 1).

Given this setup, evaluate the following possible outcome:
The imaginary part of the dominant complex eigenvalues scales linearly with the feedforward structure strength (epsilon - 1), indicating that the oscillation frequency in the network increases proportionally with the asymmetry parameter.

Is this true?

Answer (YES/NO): YES